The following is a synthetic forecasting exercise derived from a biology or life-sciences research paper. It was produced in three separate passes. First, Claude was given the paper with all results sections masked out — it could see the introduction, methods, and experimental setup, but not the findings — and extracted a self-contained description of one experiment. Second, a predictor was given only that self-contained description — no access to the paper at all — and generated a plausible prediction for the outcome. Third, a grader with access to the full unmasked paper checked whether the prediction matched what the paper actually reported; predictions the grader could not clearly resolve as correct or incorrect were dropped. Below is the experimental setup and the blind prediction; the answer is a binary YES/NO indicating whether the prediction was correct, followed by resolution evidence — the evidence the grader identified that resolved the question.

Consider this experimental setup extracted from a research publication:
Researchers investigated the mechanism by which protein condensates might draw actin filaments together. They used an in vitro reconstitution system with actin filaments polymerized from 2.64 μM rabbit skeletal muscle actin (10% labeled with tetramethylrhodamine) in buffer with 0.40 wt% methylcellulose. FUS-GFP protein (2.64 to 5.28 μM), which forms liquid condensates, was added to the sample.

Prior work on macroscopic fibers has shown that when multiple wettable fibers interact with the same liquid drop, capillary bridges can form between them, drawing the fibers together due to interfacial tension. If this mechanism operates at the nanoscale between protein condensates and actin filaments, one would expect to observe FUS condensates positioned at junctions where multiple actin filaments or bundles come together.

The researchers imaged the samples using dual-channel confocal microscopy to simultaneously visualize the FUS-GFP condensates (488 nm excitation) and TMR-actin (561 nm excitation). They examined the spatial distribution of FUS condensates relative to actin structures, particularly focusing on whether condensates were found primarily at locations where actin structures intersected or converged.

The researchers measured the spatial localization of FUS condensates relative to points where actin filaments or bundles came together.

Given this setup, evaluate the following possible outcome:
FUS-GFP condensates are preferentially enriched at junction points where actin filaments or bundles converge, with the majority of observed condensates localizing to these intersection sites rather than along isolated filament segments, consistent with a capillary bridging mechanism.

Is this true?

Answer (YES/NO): NO